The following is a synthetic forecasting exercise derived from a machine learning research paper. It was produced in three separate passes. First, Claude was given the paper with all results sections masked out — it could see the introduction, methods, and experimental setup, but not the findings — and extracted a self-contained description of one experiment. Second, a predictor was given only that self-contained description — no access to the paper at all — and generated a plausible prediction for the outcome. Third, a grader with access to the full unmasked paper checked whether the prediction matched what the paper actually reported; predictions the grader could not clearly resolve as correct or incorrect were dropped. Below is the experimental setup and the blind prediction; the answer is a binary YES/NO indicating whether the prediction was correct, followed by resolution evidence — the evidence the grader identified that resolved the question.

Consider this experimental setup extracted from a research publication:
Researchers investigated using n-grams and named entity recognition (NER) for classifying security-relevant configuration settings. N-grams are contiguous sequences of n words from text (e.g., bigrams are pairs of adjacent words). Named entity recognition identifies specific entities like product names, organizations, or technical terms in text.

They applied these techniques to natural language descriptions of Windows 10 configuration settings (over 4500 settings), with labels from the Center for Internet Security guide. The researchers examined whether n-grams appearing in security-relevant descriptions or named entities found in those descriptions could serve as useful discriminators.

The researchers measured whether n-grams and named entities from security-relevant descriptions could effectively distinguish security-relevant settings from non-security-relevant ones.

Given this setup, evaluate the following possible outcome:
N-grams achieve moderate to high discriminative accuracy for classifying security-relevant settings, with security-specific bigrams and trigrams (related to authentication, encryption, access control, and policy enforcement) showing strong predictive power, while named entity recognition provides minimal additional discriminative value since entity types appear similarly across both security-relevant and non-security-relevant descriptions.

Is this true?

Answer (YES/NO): NO